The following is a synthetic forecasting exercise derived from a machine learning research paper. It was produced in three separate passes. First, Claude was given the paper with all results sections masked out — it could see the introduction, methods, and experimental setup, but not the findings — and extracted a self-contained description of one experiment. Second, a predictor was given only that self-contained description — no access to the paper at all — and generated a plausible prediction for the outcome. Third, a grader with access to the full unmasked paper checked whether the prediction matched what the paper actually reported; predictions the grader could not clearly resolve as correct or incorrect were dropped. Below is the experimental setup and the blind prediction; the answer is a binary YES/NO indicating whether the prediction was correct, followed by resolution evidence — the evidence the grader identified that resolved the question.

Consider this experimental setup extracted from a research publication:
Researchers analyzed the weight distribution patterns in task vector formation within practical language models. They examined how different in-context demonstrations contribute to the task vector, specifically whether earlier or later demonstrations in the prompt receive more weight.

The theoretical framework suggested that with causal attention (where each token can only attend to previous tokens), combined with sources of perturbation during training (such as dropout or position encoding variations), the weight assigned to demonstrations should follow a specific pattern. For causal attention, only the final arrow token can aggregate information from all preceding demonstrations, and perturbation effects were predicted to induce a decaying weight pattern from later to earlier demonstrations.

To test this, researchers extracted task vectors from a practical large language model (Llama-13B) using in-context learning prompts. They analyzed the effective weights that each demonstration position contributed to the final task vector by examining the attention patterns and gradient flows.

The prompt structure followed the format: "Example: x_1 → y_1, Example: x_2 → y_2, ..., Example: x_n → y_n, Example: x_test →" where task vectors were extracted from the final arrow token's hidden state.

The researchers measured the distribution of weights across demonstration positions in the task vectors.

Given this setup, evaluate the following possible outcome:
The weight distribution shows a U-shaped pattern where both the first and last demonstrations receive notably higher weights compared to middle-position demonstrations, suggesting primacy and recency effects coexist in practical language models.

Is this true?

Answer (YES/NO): NO